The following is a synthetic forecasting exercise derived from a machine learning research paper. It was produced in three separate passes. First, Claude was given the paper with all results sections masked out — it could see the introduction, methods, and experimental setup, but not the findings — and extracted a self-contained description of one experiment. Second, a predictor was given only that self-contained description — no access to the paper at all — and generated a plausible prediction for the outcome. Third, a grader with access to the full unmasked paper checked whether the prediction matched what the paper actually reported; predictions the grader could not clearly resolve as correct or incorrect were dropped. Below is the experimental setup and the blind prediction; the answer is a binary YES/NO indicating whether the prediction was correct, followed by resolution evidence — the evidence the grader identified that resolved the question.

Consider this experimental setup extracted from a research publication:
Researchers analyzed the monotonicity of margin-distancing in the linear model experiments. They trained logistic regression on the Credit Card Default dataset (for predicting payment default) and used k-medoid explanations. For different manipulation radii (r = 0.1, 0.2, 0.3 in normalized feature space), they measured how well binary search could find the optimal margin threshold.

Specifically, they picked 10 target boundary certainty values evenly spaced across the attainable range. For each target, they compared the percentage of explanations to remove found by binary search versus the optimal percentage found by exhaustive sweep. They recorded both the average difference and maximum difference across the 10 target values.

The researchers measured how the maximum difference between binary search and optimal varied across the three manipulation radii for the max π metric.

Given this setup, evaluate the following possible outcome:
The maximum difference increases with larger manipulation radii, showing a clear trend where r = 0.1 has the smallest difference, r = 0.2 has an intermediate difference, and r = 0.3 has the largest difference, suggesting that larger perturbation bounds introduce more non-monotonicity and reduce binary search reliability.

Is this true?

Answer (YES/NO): NO